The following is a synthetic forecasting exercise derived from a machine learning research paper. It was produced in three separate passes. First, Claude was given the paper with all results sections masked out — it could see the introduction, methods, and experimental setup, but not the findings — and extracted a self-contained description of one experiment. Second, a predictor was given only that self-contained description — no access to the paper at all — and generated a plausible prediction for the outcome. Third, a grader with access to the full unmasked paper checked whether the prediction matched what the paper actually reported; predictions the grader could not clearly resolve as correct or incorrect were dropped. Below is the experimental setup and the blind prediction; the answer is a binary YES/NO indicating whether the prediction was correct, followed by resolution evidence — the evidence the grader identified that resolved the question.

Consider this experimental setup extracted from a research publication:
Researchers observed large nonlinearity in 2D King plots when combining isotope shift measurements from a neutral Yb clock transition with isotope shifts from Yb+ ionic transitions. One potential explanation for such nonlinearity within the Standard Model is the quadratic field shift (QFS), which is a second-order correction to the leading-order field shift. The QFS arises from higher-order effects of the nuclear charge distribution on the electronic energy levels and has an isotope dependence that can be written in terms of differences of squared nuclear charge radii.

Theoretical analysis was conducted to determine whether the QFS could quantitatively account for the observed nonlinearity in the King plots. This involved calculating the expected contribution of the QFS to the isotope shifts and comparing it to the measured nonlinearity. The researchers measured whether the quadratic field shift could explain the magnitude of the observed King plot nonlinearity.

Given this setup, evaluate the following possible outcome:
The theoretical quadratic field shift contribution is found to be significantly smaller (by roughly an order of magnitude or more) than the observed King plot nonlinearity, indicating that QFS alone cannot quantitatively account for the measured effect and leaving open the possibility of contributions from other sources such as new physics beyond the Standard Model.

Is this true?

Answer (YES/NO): NO